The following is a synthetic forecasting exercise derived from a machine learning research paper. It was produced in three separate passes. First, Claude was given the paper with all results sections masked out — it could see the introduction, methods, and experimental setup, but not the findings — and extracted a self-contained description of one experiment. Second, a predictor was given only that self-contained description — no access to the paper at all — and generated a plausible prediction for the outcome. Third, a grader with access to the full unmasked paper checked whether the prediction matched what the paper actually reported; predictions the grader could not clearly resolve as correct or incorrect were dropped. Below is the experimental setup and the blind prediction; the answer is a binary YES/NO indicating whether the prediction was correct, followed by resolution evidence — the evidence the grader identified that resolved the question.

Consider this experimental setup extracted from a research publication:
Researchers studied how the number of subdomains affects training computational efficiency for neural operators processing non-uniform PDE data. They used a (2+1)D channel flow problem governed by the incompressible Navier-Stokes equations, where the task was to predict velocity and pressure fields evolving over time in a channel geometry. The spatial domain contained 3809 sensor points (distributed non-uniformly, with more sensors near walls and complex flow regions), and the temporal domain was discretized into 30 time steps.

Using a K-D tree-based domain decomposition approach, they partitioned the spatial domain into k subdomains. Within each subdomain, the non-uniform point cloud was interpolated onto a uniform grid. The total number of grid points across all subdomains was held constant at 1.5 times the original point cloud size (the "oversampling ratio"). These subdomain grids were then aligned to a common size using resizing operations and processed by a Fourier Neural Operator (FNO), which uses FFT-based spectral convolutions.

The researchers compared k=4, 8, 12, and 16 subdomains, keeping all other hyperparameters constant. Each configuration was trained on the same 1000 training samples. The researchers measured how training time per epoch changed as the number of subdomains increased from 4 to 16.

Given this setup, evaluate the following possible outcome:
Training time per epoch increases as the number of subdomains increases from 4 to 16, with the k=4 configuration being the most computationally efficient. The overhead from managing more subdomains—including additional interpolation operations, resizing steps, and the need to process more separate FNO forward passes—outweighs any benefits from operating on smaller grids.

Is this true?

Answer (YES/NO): NO